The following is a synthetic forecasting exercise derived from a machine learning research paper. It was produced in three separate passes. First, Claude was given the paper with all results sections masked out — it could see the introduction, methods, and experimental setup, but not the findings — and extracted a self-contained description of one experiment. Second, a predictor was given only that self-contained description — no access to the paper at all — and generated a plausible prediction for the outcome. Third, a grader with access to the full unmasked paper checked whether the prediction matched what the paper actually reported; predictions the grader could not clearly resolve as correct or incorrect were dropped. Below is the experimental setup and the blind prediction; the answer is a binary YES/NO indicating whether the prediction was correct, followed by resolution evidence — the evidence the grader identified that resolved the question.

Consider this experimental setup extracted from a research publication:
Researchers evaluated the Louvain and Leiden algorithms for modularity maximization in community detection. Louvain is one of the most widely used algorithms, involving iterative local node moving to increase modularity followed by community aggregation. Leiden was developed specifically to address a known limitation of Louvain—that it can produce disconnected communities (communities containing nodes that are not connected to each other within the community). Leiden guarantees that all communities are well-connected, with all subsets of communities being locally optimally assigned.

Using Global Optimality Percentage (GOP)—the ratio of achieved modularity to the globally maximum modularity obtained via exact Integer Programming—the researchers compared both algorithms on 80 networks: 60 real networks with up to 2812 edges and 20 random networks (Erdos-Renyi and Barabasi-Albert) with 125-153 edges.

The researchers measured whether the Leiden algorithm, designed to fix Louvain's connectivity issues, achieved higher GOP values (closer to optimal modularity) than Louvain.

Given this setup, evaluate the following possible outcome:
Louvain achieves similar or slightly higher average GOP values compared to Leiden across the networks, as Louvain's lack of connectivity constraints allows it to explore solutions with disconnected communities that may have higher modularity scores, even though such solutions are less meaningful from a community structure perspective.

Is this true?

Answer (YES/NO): YES